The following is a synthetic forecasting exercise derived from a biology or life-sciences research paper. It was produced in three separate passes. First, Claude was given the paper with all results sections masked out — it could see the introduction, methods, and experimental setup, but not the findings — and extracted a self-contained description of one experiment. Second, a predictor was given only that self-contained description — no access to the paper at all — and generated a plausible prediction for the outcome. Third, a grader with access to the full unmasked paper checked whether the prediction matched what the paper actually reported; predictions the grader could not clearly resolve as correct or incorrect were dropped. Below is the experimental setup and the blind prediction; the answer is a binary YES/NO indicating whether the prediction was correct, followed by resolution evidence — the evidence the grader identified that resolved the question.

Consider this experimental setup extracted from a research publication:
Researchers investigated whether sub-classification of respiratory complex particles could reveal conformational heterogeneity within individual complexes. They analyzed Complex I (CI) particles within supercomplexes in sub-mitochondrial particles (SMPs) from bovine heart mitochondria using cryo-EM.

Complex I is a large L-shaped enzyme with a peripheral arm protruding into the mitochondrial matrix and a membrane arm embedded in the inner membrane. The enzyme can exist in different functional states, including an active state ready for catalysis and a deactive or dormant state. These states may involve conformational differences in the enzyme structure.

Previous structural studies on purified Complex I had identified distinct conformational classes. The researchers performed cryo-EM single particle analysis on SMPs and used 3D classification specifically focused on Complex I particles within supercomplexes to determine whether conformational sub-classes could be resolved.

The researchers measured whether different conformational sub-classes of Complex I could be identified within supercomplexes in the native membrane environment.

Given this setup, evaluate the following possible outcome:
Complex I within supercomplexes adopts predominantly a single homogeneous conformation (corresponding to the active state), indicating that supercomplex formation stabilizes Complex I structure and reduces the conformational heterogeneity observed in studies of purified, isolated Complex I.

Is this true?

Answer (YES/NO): NO